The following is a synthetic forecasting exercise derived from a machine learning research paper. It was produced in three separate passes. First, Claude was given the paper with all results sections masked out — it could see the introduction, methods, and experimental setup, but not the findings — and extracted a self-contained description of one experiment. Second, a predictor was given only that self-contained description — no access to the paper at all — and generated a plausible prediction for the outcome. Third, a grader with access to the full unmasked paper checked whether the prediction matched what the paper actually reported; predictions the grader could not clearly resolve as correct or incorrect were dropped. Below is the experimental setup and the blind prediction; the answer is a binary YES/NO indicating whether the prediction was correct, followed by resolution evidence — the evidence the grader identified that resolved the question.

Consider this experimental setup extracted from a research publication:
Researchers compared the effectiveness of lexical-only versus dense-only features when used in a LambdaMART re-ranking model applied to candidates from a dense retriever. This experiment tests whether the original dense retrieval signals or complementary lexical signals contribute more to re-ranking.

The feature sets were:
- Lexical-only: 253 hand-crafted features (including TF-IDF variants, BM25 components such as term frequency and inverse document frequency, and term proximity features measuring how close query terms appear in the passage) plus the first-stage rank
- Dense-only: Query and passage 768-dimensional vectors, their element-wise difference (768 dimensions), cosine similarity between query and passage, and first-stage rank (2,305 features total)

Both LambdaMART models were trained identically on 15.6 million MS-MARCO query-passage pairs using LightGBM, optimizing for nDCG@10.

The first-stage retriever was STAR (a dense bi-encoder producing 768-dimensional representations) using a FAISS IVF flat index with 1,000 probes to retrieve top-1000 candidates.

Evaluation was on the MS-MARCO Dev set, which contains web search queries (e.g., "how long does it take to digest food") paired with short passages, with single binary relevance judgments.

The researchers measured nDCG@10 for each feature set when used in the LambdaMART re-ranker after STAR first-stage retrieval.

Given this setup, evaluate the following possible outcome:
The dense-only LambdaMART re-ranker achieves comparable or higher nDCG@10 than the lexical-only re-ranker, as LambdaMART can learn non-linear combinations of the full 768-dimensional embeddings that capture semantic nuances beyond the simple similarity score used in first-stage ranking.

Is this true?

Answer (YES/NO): NO